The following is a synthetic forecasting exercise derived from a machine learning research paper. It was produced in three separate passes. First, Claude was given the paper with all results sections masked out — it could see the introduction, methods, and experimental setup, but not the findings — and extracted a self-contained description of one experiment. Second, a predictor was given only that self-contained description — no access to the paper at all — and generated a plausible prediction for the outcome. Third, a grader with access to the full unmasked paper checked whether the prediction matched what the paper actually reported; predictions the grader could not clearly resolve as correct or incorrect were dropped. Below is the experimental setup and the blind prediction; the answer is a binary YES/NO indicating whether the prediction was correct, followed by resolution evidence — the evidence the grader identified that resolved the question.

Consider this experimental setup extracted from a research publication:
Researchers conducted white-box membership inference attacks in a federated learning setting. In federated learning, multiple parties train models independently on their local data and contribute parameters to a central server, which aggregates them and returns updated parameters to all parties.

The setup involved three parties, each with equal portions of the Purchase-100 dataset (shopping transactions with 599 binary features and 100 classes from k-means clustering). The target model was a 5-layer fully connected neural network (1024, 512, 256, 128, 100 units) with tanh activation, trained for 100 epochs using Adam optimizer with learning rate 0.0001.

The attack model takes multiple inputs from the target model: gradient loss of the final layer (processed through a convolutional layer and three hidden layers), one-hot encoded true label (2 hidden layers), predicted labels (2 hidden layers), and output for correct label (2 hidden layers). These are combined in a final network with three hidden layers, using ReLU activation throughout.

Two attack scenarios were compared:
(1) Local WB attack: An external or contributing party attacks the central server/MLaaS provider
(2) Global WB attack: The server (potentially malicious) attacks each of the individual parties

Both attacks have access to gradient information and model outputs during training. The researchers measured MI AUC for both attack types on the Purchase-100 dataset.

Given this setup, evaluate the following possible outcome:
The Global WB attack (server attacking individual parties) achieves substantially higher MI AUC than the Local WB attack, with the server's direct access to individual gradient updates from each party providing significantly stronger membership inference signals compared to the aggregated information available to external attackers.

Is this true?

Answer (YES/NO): YES